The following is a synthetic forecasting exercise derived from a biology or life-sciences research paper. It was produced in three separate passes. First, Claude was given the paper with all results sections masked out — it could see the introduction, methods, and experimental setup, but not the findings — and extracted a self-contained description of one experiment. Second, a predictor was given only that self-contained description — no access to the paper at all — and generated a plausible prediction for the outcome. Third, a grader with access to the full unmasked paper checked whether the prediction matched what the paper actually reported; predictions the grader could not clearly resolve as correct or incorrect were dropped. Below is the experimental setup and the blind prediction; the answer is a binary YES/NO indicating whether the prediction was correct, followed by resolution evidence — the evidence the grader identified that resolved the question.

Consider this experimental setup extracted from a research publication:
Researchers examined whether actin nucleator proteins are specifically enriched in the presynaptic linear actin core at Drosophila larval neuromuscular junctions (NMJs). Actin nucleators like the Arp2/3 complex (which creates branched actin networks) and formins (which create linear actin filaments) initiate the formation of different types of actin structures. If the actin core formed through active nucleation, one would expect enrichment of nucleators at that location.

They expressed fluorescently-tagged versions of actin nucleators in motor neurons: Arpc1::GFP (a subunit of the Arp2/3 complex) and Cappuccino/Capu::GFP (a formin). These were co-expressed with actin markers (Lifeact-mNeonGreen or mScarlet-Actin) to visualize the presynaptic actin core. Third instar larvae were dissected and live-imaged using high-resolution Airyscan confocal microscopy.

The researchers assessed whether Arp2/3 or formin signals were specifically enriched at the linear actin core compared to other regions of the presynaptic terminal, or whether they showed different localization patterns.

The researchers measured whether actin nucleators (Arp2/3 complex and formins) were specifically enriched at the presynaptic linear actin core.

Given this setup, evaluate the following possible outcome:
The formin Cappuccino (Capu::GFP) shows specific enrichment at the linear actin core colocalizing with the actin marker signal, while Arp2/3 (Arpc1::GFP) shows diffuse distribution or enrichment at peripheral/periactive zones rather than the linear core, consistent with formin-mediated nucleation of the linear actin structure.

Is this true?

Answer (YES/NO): NO